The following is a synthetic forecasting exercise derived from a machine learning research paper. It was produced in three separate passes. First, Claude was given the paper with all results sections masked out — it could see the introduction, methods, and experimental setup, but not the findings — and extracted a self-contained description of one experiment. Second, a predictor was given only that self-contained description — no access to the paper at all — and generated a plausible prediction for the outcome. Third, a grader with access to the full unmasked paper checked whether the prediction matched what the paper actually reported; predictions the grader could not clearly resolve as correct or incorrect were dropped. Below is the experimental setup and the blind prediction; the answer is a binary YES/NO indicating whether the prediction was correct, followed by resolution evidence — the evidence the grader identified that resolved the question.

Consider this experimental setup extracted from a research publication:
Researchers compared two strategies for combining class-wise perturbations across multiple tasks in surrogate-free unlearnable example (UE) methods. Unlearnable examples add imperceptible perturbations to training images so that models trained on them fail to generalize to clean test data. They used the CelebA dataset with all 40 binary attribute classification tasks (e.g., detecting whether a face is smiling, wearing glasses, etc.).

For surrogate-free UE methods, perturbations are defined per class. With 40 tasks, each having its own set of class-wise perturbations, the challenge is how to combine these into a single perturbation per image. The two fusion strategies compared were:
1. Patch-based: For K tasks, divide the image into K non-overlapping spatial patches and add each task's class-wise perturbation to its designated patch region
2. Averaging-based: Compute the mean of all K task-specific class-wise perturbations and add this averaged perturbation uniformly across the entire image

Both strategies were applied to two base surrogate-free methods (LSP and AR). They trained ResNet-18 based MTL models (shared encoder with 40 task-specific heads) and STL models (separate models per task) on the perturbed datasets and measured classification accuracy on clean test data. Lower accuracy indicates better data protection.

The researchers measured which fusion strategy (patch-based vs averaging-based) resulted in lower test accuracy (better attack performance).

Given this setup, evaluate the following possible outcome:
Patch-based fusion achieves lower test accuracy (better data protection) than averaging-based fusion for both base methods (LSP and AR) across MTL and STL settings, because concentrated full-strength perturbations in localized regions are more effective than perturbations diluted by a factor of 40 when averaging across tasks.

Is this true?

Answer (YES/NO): YES